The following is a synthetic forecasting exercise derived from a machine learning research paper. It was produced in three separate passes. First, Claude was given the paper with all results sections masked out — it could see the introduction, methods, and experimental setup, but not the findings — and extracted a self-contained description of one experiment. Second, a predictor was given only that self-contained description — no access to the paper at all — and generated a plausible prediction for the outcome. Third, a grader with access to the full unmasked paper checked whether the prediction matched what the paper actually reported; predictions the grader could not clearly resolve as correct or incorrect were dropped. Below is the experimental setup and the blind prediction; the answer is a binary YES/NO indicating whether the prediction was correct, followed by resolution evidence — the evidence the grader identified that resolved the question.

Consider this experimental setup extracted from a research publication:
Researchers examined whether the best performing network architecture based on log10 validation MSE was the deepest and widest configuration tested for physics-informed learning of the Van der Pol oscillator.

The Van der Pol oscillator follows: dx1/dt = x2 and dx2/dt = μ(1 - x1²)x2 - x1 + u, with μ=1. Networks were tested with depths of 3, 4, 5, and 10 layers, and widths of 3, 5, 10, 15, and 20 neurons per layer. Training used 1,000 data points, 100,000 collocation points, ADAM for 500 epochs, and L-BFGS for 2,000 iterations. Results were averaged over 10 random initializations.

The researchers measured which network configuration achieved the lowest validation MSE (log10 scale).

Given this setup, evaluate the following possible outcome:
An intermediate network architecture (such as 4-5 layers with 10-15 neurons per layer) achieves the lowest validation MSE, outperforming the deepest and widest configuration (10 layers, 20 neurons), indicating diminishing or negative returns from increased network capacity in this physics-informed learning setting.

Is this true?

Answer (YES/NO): NO